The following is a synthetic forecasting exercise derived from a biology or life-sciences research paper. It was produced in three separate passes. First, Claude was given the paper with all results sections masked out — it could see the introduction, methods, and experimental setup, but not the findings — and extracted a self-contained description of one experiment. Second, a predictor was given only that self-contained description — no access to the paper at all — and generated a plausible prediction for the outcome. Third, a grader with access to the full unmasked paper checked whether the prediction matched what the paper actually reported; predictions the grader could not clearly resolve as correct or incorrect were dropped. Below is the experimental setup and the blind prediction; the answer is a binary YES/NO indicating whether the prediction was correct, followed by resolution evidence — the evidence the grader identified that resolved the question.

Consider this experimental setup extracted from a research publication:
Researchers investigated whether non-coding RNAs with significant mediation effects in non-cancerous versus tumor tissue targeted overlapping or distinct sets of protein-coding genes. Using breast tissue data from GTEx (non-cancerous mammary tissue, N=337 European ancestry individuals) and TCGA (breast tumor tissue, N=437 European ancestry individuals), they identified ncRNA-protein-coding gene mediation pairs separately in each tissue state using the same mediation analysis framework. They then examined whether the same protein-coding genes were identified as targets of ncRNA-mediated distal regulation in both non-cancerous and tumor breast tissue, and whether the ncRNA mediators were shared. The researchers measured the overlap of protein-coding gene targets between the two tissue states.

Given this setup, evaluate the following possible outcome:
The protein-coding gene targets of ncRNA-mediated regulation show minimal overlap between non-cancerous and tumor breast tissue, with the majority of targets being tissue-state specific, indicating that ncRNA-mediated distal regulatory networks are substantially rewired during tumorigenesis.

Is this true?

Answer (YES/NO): YES